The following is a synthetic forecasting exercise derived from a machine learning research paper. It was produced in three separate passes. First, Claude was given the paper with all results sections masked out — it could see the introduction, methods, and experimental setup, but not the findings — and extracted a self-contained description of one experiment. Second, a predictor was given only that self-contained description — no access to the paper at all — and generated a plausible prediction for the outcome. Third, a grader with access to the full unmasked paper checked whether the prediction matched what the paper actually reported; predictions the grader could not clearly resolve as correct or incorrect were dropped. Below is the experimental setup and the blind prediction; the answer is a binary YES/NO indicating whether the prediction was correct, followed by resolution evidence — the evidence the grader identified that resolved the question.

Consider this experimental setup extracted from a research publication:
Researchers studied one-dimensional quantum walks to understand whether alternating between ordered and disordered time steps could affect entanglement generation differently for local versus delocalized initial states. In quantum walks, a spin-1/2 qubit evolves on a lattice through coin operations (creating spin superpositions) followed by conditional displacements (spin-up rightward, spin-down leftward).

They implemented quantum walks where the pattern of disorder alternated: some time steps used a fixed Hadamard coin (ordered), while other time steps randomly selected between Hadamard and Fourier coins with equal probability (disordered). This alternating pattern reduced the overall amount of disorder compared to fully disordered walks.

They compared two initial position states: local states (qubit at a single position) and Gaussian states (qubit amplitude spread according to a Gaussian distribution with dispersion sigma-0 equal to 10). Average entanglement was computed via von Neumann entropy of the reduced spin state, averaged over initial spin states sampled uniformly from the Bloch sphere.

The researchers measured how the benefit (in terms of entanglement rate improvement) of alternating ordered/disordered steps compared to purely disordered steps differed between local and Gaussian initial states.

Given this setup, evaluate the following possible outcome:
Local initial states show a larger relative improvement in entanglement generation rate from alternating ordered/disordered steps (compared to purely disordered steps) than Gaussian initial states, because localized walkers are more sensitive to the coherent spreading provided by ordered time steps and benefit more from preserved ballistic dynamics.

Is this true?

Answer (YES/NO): NO